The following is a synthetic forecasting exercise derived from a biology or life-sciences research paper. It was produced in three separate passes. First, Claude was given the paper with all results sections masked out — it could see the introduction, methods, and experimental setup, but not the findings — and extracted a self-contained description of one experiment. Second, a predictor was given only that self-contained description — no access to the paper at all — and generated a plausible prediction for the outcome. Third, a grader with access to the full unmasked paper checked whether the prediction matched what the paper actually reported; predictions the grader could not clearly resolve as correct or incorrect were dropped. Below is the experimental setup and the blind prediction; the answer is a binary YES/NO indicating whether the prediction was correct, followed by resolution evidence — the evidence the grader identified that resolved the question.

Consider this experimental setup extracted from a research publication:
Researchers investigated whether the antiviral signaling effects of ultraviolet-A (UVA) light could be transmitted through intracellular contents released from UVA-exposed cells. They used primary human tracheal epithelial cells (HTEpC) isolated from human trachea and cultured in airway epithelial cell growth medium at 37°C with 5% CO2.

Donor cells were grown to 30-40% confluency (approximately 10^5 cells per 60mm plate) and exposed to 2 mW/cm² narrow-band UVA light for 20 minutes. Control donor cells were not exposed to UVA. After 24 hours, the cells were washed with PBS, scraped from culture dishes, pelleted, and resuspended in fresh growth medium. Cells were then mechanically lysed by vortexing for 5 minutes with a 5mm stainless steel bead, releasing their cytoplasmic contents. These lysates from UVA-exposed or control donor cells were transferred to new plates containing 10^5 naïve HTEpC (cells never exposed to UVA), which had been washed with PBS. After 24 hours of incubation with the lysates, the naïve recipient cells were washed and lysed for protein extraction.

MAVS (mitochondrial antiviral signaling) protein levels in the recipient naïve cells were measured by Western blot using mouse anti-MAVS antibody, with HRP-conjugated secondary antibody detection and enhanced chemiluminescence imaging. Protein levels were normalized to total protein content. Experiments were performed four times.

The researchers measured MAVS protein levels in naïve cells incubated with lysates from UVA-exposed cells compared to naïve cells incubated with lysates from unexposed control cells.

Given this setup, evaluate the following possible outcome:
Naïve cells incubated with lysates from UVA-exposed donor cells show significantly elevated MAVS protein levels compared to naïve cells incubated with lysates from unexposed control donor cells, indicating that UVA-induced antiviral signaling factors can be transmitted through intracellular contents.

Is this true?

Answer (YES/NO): NO